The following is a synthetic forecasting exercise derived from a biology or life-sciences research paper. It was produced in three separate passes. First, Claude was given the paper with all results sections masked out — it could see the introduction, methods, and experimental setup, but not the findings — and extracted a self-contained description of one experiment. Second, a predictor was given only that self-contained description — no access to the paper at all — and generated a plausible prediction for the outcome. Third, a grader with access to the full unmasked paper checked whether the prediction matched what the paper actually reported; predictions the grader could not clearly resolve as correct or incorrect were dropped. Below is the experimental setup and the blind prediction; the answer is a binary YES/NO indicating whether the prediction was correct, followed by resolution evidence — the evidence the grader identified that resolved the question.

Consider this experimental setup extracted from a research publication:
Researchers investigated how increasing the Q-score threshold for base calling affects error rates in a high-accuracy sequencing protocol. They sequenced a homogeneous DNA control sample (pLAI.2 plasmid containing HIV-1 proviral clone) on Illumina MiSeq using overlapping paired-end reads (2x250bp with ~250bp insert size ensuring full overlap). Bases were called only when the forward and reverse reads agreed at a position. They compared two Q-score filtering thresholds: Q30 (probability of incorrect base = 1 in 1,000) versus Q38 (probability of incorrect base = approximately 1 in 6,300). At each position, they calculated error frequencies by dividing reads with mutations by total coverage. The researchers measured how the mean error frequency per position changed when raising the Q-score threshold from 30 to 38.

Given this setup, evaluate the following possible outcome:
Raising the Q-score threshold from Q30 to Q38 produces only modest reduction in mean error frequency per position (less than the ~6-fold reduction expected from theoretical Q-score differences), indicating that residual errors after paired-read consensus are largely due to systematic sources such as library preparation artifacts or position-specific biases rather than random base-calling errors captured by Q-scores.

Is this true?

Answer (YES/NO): NO